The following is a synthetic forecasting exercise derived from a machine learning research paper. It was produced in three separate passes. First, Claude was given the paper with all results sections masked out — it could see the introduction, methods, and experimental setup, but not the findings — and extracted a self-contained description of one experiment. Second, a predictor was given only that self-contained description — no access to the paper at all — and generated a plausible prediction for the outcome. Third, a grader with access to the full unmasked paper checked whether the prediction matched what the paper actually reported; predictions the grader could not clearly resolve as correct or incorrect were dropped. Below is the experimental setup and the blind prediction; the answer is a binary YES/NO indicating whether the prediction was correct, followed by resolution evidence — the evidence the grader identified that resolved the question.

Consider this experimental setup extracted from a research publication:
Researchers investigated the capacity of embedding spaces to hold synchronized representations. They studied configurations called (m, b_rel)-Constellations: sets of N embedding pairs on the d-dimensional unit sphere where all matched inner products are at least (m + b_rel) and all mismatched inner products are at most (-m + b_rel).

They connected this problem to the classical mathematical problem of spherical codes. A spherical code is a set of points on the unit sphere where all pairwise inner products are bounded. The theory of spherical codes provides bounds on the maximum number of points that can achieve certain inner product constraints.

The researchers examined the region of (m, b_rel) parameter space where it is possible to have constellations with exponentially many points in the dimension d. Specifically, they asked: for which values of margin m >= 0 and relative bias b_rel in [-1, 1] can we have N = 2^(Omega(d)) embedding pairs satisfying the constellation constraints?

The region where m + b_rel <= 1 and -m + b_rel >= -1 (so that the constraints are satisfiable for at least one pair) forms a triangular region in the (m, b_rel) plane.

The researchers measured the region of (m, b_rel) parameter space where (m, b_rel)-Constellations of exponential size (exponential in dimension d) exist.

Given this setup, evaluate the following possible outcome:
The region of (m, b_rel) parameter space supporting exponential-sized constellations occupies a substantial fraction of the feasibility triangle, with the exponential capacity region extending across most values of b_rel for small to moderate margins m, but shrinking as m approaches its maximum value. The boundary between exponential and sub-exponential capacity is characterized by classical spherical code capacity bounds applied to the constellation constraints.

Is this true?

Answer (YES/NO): YES